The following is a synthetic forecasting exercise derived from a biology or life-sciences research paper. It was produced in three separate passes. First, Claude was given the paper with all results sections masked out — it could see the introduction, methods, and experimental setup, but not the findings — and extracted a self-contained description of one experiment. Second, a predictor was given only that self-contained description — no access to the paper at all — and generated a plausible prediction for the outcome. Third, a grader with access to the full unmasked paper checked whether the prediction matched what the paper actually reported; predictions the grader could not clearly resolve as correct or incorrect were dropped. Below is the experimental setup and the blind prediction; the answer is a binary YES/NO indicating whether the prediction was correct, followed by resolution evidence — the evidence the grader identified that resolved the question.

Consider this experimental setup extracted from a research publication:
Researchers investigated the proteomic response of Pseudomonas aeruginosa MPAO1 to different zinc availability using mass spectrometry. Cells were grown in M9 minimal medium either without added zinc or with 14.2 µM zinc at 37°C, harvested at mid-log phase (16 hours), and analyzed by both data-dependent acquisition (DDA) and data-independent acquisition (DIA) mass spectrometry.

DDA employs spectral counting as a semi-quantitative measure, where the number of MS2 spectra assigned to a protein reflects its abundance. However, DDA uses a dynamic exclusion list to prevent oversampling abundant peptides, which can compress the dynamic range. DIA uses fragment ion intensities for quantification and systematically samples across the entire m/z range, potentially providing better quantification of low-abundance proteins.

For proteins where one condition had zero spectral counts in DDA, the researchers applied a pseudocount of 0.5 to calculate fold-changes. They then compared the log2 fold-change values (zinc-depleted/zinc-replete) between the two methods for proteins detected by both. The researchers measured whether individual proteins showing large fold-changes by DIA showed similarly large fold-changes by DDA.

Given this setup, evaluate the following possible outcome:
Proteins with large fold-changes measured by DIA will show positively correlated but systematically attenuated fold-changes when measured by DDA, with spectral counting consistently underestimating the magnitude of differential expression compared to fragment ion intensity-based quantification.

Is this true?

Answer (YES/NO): NO